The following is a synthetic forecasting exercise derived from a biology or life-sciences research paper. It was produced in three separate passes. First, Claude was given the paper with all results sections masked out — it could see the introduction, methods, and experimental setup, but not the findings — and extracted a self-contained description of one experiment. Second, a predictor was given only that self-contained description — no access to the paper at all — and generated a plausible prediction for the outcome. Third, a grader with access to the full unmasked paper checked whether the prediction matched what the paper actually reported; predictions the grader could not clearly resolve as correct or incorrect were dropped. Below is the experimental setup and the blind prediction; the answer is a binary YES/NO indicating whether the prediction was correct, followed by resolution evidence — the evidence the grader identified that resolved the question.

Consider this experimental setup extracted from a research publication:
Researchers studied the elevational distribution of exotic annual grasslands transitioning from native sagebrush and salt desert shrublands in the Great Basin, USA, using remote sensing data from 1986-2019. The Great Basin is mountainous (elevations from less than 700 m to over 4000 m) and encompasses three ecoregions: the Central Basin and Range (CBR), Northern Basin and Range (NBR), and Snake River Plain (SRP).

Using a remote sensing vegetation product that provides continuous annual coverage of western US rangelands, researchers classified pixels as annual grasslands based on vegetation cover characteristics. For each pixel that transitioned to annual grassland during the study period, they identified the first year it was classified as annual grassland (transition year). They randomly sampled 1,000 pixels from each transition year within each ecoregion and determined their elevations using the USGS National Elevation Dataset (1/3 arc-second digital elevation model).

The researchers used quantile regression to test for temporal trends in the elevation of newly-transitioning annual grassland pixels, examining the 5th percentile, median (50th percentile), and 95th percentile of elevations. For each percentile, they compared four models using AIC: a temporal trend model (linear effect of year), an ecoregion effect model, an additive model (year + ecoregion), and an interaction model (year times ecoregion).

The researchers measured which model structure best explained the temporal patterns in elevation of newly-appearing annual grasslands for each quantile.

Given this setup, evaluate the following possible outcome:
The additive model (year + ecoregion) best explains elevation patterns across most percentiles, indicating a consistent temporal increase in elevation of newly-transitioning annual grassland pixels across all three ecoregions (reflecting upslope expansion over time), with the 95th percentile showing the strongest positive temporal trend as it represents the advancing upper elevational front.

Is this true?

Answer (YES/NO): NO